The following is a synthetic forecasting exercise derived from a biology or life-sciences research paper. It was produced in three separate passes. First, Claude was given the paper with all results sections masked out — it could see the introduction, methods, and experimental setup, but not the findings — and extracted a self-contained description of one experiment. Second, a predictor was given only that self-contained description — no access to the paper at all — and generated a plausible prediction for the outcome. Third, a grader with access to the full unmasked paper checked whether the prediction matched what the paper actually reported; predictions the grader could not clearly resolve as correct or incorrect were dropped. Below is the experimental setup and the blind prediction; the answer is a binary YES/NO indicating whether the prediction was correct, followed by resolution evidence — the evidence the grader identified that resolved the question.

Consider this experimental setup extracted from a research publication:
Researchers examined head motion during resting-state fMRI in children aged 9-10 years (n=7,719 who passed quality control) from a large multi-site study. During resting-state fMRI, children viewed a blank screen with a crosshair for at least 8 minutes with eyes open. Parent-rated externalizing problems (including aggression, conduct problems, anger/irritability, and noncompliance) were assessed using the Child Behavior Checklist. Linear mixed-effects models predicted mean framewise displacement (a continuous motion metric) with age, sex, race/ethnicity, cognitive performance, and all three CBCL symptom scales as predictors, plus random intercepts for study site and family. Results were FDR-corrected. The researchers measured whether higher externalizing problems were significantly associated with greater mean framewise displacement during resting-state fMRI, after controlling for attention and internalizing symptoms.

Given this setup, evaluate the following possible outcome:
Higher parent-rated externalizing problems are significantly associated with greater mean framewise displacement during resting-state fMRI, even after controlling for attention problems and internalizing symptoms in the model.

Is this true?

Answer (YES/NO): YES